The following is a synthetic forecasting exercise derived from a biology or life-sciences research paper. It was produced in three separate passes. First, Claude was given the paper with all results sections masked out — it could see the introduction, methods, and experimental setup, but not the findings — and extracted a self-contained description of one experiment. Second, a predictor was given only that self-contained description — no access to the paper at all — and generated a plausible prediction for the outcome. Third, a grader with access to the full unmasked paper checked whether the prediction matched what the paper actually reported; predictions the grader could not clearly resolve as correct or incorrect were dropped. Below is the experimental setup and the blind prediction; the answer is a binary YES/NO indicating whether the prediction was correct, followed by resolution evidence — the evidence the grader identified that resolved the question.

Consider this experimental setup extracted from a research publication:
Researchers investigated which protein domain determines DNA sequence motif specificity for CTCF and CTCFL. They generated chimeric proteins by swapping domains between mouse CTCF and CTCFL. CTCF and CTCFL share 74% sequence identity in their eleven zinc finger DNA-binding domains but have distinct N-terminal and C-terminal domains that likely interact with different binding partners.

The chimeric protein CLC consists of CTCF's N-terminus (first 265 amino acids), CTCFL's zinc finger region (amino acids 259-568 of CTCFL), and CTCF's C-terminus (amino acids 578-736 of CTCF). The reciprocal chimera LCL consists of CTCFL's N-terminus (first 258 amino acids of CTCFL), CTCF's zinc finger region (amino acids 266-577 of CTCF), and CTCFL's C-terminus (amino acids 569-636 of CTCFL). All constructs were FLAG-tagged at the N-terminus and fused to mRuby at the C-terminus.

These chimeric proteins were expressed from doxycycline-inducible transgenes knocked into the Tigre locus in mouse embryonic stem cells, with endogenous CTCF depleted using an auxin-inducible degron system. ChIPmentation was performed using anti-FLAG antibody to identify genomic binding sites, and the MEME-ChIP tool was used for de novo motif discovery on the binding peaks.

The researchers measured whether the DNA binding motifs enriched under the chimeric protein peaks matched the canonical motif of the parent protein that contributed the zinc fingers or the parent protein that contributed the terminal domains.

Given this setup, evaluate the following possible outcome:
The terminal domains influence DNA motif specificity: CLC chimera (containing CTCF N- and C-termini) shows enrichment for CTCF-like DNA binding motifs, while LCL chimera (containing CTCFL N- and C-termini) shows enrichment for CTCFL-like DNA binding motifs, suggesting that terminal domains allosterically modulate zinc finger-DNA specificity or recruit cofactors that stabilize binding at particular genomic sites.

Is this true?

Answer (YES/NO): NO